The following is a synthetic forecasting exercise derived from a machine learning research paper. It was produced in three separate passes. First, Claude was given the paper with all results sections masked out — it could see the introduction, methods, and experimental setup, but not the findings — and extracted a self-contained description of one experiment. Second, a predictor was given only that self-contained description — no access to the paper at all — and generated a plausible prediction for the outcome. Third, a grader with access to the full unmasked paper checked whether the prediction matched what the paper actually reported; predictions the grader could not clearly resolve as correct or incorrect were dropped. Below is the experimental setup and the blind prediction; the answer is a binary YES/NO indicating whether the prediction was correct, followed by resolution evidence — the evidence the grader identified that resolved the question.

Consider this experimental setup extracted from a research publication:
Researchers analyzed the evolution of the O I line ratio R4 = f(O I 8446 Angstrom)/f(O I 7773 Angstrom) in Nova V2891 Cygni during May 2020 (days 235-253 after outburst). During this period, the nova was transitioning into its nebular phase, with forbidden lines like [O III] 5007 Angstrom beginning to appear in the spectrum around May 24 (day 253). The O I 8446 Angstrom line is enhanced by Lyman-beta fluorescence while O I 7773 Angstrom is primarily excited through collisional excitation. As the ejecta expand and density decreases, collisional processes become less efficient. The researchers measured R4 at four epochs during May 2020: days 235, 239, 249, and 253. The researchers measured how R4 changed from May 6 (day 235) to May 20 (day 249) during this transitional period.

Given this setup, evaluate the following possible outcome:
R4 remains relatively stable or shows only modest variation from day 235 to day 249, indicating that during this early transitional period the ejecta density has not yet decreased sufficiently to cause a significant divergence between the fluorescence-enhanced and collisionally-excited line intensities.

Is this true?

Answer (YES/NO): NO